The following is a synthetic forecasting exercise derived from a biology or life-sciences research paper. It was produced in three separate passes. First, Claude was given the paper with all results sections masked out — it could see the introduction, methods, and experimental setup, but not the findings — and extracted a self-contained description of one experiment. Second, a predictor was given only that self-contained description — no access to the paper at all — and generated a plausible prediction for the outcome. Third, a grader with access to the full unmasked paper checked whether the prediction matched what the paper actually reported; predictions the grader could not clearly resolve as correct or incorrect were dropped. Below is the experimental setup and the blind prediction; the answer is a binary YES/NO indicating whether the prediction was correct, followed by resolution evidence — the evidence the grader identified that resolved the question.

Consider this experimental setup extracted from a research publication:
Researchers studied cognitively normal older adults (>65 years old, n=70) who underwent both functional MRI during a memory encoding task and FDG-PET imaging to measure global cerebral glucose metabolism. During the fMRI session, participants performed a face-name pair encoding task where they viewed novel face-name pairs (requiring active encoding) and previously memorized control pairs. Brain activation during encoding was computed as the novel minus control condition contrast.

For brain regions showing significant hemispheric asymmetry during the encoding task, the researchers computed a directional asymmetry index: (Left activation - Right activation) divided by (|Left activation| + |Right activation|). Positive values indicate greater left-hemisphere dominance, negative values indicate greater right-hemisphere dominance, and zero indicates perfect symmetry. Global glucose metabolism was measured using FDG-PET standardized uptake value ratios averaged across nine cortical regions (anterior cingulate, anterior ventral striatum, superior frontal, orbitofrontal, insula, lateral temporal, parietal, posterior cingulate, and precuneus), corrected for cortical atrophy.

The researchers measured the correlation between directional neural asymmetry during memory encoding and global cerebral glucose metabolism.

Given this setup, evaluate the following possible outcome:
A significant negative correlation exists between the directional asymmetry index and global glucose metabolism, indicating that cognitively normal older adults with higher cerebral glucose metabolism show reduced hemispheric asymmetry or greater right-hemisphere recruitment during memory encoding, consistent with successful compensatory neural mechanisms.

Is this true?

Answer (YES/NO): NO